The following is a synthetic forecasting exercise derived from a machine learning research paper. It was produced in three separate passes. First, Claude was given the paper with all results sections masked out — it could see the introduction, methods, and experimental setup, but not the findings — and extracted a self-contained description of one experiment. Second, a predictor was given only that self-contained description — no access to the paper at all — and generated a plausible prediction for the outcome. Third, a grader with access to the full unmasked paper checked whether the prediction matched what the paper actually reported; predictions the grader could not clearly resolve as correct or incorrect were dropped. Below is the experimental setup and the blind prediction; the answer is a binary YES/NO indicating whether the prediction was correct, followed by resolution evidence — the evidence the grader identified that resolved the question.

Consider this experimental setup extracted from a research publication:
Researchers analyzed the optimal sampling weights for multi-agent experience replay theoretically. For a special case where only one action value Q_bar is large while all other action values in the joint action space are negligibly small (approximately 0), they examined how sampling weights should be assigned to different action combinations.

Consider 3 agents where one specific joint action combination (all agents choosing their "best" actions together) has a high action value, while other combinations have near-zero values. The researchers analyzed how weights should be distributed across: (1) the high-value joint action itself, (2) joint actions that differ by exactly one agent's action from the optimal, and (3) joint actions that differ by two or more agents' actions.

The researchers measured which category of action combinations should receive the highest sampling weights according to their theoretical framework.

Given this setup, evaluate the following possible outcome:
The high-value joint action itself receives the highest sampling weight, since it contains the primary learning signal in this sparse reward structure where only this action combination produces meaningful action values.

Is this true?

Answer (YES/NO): NO